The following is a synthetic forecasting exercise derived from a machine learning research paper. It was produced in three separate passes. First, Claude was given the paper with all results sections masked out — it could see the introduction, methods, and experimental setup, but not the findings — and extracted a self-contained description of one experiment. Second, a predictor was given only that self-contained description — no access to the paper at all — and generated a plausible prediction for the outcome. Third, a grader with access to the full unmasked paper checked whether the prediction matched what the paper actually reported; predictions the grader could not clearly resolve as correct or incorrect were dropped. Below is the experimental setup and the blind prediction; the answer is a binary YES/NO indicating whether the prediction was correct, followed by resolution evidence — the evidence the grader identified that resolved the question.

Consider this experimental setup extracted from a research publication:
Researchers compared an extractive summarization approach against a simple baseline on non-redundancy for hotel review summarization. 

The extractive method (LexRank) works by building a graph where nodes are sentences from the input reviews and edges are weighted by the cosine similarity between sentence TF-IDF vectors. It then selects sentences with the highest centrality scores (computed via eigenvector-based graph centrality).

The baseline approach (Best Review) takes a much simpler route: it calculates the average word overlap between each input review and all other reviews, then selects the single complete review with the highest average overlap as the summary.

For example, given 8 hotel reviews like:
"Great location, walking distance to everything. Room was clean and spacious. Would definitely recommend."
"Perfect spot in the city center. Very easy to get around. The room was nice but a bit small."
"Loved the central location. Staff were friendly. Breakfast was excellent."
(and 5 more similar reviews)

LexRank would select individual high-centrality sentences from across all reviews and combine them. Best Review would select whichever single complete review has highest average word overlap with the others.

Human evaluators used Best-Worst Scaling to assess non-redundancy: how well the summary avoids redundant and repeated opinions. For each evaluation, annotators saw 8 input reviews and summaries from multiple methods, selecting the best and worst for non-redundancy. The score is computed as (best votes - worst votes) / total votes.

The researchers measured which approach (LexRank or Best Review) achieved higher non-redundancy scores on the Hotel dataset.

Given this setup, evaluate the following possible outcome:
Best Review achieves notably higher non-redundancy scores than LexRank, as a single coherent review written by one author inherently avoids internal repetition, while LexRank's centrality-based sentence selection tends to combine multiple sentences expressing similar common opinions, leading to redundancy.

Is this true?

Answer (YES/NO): YES